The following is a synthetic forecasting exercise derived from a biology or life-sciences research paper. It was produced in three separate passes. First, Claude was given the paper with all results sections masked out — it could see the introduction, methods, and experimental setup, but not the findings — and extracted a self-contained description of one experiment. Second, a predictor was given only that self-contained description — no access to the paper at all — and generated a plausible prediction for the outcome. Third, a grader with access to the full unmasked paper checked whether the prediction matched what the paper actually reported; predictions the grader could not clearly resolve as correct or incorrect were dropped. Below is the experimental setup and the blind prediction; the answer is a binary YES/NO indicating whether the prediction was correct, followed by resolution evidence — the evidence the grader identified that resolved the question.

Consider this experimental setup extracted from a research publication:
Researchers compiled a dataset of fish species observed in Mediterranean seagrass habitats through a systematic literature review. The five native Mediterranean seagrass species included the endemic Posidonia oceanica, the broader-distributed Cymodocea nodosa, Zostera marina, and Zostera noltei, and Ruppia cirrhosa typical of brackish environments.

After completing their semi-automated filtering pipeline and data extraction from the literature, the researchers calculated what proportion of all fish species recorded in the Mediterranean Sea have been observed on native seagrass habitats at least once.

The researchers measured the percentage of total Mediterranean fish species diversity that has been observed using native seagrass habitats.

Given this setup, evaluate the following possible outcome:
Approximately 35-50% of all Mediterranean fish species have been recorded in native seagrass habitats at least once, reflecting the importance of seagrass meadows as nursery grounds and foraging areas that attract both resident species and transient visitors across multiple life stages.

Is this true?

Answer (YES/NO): YES